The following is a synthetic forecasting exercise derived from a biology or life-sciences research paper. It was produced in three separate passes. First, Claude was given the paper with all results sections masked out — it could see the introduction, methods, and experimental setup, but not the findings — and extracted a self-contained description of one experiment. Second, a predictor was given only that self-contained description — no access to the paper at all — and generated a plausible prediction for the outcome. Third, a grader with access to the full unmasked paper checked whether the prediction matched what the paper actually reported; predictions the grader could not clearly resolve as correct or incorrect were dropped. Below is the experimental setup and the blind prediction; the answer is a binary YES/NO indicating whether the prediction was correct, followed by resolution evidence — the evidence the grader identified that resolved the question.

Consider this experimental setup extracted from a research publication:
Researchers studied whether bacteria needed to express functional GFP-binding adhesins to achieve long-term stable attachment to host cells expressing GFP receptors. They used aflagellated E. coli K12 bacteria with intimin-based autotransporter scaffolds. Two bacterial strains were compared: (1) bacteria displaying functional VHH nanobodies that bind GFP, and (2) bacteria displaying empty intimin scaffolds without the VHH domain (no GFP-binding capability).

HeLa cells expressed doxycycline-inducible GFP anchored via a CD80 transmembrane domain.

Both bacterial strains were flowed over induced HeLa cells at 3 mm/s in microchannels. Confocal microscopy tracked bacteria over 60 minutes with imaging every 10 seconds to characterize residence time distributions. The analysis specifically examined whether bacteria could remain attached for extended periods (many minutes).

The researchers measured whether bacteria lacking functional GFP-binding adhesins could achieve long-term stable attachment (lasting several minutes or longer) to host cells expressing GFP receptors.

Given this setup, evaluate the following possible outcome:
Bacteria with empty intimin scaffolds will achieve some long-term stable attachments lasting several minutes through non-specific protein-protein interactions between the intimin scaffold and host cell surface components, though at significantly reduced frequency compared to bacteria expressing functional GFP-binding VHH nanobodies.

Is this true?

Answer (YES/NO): YES